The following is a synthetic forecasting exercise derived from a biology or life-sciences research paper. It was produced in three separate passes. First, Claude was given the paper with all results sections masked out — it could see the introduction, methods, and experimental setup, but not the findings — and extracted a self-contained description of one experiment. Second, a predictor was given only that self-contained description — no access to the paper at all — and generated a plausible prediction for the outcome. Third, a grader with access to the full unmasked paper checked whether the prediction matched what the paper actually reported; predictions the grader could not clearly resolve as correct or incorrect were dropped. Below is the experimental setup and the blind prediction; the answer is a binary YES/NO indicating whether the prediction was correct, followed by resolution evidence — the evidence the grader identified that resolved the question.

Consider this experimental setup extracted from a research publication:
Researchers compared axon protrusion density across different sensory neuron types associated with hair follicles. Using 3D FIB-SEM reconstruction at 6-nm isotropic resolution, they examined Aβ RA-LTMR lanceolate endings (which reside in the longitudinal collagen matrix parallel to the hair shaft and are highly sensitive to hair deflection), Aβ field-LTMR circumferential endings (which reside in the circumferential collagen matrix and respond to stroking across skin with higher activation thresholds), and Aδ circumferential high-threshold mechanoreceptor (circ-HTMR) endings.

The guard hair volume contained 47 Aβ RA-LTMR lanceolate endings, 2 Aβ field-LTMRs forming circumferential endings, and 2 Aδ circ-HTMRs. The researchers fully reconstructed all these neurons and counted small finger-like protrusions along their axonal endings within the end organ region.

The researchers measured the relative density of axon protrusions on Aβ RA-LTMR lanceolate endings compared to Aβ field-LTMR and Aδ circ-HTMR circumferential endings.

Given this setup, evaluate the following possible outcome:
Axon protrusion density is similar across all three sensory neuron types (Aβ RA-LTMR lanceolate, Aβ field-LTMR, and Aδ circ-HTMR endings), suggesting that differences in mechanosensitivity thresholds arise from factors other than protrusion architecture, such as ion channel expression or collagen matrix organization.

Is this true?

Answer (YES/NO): NO